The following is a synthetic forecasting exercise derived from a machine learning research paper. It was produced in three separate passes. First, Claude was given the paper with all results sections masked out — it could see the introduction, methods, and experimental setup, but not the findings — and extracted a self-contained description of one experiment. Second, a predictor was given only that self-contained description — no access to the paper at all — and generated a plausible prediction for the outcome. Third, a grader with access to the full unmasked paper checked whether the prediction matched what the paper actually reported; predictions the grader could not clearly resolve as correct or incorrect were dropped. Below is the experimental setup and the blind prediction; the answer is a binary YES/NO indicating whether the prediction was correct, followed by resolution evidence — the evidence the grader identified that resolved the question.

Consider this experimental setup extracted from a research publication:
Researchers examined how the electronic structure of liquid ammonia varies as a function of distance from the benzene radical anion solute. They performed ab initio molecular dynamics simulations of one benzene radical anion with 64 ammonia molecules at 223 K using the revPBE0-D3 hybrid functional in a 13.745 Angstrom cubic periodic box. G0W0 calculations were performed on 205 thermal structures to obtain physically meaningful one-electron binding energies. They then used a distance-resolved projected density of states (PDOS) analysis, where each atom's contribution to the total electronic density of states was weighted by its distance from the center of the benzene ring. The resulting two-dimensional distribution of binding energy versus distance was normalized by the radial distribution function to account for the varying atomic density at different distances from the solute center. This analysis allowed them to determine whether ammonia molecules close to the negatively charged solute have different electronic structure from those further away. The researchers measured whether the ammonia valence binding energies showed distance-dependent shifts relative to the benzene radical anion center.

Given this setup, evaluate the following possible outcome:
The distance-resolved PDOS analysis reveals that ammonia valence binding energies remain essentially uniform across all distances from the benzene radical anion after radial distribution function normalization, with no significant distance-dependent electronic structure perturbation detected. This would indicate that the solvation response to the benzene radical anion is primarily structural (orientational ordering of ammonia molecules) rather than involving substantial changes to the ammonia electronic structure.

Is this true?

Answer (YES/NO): NO